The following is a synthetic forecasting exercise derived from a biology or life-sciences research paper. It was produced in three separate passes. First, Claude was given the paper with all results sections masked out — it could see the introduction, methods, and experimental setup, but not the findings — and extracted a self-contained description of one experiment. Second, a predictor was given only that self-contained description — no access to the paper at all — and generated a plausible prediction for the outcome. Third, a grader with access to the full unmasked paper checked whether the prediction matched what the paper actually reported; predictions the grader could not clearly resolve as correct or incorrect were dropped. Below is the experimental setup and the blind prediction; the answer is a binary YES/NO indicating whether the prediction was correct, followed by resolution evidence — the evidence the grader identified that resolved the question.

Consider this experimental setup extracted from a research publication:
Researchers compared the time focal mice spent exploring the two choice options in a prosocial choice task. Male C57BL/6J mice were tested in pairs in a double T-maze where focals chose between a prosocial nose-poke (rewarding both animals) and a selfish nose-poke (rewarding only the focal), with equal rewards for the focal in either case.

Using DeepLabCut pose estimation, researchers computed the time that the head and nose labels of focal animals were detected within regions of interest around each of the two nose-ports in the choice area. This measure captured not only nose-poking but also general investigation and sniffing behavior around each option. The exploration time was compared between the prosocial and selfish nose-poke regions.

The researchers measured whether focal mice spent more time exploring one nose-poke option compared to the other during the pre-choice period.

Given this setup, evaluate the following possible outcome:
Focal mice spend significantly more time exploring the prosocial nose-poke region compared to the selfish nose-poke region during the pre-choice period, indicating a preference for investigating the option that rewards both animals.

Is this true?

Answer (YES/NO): NO